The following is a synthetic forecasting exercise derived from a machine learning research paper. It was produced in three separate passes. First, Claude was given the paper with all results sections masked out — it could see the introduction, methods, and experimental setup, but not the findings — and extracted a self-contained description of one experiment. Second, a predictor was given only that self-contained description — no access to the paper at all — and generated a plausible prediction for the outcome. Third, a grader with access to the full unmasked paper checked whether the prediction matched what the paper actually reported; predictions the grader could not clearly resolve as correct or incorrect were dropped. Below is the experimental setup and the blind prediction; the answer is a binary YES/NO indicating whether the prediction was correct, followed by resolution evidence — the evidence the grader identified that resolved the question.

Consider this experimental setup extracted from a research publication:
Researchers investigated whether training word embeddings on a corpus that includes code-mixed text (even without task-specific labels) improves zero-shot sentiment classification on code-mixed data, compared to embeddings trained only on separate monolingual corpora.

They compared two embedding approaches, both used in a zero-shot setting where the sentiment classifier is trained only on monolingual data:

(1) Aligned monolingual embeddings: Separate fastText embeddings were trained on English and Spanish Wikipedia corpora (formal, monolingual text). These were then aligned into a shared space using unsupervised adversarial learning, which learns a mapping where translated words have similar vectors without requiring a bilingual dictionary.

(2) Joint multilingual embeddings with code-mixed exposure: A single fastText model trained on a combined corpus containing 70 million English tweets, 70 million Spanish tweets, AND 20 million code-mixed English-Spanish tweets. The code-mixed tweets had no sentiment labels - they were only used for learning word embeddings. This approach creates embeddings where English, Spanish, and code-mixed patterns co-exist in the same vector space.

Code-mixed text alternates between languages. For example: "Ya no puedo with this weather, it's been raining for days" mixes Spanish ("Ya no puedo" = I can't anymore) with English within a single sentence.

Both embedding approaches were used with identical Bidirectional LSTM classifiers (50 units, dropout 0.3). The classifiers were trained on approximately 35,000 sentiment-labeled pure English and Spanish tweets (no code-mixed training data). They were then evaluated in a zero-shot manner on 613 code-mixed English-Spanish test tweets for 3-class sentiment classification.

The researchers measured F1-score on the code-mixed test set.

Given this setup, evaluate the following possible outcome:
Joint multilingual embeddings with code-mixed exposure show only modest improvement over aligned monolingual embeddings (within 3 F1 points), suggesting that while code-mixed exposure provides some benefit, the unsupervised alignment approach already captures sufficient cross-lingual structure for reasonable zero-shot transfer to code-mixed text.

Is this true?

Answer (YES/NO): NO